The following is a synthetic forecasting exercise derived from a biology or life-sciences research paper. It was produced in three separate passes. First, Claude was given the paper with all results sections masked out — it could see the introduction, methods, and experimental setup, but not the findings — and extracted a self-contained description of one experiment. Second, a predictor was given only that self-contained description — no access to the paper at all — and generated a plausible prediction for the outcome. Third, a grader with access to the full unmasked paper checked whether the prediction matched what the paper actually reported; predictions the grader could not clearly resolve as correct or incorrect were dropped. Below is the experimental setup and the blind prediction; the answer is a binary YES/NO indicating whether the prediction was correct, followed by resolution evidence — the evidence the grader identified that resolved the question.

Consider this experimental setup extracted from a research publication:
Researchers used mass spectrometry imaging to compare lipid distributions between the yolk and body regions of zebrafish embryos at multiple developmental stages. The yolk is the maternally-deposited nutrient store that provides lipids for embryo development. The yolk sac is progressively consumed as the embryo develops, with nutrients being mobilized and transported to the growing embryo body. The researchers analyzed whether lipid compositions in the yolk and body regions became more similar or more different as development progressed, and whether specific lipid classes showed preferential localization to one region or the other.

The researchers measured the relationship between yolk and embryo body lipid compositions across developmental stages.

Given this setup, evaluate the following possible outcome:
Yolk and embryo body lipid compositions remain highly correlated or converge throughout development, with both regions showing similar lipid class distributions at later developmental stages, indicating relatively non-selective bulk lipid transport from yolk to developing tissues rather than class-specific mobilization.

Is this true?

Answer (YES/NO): NO